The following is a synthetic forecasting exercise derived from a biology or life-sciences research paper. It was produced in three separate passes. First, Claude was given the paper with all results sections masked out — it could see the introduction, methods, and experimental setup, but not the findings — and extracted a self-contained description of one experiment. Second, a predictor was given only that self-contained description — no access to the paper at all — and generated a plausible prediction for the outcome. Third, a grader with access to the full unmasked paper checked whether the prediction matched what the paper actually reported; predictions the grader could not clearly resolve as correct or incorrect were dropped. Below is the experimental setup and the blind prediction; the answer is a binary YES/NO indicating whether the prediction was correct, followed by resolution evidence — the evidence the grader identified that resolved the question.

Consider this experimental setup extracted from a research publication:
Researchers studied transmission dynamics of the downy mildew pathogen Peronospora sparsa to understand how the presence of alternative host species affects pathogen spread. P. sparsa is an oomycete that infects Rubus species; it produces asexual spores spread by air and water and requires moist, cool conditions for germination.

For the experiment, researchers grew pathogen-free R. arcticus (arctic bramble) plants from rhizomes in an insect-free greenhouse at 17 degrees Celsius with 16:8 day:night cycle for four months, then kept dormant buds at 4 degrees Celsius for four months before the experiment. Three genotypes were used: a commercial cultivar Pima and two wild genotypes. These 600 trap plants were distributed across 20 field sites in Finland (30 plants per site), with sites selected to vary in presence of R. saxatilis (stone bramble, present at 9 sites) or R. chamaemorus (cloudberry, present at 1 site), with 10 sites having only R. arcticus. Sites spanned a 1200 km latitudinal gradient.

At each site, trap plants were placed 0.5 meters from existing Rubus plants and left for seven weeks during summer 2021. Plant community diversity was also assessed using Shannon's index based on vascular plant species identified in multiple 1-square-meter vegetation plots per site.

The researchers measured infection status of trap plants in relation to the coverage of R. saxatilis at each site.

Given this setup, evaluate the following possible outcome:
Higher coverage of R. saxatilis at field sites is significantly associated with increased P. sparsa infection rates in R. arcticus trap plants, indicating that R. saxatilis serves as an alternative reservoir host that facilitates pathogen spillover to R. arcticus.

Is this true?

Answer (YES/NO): YES